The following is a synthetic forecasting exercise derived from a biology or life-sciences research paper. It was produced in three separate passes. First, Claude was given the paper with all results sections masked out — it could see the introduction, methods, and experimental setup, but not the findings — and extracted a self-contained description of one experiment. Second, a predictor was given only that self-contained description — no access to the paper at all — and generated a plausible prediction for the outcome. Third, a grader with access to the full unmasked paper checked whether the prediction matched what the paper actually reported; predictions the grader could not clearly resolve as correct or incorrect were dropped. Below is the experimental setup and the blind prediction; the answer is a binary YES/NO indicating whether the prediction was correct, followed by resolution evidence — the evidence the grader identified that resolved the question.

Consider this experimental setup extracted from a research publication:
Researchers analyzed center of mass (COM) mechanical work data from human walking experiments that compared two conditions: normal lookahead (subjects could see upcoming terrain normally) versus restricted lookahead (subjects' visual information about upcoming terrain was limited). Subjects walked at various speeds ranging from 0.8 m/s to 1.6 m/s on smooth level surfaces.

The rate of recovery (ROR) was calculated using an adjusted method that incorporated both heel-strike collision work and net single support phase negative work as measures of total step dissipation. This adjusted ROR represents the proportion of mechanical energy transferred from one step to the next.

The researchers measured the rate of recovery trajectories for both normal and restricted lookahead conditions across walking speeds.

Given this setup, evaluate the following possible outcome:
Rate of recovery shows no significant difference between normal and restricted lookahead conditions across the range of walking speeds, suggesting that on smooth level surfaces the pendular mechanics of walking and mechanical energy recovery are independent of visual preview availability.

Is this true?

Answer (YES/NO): NO